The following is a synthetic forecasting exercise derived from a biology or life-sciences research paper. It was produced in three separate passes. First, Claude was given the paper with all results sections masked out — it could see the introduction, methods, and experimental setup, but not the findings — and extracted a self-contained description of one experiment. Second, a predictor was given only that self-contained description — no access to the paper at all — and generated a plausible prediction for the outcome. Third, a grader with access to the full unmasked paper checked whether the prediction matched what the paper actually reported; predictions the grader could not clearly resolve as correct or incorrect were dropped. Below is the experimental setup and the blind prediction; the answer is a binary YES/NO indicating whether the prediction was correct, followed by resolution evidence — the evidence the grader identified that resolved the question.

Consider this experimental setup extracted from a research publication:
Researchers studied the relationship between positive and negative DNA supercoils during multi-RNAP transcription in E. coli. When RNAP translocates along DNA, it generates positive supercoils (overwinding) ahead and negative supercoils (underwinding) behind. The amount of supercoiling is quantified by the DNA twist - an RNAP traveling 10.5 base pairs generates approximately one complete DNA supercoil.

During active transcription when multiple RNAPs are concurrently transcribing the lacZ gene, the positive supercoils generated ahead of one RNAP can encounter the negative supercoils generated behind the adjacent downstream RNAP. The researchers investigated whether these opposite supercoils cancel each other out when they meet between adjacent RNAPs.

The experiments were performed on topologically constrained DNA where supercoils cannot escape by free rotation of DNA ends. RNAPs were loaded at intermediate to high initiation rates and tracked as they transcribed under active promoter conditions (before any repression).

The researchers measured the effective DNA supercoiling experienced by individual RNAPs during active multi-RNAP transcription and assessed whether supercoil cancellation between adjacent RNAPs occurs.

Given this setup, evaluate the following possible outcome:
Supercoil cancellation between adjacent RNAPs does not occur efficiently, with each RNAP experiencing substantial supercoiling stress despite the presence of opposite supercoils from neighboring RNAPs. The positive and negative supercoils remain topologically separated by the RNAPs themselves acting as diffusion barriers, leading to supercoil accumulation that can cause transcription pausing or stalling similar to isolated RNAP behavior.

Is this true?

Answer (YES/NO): NO